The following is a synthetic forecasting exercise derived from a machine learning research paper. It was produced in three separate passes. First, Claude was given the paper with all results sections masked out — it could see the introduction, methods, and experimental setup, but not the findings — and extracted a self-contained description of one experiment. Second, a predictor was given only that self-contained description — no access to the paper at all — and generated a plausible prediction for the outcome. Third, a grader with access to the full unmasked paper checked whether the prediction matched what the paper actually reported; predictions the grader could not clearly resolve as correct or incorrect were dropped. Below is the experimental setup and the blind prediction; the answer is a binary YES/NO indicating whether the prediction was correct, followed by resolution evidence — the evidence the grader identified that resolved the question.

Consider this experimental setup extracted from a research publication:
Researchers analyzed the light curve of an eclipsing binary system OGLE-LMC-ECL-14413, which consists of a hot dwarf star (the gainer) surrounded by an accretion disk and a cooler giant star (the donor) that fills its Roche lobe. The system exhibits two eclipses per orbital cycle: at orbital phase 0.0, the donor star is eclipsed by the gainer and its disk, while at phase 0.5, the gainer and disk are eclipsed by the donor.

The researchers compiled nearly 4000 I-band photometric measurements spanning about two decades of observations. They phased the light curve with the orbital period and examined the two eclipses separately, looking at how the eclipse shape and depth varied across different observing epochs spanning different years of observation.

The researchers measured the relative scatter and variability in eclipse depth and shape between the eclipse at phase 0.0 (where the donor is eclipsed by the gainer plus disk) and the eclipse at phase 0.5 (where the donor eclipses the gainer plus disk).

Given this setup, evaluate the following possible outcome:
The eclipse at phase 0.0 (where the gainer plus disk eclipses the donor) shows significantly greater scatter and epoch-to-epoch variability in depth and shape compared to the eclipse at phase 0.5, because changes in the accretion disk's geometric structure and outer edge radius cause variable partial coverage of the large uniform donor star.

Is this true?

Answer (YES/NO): YES